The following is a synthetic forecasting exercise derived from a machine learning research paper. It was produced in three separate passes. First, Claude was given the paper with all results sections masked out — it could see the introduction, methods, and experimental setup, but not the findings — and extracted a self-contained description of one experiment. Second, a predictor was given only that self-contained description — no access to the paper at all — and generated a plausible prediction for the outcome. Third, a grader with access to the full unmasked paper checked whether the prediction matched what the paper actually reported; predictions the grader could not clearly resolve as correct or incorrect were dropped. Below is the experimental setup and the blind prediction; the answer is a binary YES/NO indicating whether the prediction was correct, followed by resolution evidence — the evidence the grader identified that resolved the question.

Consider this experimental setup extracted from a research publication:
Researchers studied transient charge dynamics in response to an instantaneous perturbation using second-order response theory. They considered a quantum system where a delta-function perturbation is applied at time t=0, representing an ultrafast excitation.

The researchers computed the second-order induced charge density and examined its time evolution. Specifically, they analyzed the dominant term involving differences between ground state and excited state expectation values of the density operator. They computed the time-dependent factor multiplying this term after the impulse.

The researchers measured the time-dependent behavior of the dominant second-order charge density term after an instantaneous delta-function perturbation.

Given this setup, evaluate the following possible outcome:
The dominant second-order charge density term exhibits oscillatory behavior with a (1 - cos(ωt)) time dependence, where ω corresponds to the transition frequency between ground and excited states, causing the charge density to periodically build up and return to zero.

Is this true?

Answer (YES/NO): NO